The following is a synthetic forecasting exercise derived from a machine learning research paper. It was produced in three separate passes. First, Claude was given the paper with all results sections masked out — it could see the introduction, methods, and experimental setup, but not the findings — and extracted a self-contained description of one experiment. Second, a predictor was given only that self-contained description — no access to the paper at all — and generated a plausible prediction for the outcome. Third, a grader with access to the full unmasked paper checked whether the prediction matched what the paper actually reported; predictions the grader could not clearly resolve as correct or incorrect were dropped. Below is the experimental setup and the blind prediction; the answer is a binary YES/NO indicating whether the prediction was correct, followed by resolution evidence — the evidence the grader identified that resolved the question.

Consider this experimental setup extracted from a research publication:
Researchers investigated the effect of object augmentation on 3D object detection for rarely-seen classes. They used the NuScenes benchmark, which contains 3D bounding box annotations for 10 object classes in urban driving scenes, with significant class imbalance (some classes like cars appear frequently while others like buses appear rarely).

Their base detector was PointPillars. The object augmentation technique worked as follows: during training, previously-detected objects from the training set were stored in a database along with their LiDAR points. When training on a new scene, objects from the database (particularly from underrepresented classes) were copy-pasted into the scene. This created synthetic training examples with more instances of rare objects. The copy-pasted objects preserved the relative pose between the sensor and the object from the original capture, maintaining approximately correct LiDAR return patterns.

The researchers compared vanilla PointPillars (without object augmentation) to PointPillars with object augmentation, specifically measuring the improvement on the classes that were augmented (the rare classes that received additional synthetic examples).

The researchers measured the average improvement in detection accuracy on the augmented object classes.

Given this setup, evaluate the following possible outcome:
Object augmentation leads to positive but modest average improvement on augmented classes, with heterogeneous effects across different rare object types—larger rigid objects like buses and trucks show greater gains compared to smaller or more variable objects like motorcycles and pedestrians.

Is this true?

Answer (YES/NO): NO